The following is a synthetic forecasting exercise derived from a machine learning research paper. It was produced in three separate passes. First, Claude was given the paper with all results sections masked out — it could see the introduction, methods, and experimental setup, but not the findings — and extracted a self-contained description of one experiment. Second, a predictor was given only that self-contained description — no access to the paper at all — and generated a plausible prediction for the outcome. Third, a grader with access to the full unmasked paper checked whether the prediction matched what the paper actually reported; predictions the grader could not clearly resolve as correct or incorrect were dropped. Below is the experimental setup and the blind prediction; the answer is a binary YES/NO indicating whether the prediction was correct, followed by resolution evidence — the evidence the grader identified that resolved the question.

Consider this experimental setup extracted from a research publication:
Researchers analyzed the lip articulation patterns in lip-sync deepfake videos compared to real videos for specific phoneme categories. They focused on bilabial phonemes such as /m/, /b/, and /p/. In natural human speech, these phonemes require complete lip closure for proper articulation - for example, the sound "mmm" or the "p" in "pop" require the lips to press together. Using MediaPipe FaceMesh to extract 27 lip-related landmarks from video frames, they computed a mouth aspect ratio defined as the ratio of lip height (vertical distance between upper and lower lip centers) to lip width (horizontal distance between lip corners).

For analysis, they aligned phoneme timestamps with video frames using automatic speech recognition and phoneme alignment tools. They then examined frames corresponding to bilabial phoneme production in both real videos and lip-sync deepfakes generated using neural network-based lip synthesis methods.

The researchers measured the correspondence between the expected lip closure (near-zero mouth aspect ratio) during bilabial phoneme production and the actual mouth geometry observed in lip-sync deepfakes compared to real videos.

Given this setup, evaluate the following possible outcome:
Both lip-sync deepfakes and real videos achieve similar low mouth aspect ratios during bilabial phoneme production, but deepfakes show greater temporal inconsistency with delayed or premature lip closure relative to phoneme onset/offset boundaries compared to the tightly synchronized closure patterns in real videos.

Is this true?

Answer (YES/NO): NO